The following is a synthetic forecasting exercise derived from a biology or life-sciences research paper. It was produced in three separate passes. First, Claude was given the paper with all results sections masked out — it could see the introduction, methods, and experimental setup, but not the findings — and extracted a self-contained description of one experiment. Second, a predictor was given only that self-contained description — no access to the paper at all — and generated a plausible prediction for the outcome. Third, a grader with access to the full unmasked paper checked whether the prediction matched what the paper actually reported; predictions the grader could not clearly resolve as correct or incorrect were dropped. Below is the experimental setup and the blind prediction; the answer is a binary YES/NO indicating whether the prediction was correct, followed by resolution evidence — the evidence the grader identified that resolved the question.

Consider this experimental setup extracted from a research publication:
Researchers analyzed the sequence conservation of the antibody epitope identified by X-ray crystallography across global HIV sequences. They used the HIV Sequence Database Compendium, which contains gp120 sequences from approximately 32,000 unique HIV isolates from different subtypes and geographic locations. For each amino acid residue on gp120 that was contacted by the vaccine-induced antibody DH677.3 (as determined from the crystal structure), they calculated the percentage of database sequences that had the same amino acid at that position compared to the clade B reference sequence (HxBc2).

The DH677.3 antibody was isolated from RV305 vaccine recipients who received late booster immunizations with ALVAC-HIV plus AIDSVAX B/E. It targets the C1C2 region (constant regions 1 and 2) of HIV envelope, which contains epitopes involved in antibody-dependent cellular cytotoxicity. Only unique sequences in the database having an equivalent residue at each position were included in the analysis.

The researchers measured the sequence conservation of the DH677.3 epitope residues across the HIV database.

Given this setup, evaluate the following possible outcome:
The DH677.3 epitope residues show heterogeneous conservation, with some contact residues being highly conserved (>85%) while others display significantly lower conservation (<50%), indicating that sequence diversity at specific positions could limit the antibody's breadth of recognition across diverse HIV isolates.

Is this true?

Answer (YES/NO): NO